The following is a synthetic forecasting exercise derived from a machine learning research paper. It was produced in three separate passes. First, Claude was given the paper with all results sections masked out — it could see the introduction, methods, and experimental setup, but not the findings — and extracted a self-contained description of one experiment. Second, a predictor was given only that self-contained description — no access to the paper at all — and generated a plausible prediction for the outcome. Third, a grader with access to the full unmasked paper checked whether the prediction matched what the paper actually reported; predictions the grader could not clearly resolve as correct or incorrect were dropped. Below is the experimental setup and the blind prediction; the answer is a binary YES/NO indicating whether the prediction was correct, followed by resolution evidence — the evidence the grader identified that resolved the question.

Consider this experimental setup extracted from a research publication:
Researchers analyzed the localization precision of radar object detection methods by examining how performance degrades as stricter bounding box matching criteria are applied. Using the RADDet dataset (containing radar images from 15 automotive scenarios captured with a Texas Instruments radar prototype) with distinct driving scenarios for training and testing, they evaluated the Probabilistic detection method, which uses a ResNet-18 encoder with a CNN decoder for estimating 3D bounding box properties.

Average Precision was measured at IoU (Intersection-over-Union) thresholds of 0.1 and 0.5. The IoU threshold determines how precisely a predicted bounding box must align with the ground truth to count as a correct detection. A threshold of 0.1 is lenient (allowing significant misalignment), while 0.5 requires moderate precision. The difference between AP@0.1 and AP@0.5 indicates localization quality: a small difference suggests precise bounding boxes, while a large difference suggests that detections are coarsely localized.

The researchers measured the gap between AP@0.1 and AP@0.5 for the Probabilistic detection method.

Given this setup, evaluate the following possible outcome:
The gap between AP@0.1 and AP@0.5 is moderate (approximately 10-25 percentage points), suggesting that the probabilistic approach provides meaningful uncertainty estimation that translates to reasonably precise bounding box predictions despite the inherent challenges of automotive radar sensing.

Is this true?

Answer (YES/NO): NO